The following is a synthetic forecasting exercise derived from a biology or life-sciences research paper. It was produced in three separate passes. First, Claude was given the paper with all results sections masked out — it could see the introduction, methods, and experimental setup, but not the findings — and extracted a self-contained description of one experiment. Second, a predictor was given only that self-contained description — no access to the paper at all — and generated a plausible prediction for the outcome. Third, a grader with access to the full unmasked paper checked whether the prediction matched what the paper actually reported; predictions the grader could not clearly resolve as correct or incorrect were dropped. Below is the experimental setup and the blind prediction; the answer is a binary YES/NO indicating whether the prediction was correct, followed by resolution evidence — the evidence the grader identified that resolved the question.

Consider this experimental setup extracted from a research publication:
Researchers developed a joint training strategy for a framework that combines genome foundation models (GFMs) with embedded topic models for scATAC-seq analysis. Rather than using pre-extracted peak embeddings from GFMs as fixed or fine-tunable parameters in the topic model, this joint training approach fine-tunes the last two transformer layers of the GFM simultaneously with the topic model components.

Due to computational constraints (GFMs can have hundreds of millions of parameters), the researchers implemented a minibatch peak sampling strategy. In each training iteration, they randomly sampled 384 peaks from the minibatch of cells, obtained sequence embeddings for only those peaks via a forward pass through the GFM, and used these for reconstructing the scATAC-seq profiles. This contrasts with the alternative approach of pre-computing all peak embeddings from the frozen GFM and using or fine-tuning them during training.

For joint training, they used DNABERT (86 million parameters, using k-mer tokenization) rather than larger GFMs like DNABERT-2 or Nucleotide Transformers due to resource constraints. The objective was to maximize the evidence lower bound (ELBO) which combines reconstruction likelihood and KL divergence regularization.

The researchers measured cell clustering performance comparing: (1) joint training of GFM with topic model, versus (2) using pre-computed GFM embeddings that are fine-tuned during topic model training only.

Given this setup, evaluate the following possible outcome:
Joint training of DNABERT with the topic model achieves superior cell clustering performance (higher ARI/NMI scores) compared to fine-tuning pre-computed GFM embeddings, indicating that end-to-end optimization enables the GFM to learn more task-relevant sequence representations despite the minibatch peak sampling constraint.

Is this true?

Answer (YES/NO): YES